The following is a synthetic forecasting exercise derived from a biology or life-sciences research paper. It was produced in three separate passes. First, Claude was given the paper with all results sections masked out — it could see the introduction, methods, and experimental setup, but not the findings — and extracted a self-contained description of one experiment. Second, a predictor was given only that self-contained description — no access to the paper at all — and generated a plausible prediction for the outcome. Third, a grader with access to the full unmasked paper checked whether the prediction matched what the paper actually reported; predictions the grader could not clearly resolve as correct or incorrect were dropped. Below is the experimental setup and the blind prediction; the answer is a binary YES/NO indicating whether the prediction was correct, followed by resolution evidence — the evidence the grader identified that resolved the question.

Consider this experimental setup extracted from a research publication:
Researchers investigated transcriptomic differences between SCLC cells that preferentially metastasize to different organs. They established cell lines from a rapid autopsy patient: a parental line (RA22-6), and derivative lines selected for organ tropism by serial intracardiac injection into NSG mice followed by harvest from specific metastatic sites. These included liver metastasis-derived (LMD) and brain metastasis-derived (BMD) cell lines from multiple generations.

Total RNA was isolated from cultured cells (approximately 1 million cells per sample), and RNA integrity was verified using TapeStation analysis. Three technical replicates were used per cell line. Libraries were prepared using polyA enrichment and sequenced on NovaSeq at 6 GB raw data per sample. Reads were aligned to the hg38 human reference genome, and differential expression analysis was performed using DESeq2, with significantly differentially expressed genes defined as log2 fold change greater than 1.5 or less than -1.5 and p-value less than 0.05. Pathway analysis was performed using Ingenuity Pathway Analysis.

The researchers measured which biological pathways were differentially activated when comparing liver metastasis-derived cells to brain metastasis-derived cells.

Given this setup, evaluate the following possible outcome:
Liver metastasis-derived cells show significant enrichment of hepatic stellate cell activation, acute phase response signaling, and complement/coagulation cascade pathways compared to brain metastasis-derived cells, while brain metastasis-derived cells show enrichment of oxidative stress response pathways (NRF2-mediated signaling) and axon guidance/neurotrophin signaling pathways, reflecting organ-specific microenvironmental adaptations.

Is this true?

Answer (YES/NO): NO